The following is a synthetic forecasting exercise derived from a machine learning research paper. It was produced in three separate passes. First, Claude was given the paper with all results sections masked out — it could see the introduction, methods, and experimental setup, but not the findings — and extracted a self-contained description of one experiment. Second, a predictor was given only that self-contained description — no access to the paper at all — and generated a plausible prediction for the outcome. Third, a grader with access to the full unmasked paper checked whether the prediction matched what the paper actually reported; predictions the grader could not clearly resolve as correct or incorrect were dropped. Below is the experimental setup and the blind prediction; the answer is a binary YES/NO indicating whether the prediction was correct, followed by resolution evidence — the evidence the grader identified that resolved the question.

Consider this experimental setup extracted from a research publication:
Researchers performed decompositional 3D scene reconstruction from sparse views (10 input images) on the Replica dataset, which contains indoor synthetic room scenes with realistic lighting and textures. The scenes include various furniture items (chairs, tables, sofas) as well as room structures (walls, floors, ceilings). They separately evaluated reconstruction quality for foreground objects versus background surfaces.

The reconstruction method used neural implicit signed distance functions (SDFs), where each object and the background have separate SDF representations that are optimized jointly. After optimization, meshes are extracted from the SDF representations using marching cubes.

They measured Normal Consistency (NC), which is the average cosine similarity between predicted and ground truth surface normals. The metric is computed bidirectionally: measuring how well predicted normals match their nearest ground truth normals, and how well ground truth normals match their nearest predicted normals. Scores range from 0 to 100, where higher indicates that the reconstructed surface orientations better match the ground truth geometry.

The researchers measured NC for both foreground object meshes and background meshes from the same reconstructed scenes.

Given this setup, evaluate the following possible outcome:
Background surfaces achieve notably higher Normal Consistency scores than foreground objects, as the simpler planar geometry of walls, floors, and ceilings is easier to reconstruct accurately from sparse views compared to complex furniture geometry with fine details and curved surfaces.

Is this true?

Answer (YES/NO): YES